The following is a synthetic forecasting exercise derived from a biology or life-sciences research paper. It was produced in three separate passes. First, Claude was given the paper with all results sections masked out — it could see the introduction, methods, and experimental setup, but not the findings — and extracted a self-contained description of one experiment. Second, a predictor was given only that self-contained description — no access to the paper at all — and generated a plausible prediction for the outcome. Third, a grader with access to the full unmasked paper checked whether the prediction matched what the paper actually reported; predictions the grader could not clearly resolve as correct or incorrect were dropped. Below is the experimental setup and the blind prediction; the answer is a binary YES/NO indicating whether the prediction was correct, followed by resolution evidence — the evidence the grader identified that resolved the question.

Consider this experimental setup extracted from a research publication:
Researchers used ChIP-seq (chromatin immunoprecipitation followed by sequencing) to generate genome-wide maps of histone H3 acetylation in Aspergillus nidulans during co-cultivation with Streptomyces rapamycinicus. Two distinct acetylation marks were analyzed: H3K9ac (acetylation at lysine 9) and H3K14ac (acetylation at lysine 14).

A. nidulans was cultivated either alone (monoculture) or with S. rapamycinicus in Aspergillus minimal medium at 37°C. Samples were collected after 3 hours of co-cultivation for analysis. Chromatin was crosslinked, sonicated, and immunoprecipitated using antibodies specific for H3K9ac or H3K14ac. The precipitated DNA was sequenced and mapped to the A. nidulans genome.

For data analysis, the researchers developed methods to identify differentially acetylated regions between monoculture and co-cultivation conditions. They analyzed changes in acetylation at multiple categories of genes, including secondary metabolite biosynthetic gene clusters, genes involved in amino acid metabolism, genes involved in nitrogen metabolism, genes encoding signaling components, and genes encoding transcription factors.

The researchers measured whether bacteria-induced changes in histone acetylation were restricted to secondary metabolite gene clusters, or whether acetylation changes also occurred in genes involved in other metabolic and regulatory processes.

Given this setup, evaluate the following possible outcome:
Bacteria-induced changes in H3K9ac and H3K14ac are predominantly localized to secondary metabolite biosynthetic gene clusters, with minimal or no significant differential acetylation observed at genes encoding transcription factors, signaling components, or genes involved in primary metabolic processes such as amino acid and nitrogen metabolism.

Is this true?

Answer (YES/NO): NO